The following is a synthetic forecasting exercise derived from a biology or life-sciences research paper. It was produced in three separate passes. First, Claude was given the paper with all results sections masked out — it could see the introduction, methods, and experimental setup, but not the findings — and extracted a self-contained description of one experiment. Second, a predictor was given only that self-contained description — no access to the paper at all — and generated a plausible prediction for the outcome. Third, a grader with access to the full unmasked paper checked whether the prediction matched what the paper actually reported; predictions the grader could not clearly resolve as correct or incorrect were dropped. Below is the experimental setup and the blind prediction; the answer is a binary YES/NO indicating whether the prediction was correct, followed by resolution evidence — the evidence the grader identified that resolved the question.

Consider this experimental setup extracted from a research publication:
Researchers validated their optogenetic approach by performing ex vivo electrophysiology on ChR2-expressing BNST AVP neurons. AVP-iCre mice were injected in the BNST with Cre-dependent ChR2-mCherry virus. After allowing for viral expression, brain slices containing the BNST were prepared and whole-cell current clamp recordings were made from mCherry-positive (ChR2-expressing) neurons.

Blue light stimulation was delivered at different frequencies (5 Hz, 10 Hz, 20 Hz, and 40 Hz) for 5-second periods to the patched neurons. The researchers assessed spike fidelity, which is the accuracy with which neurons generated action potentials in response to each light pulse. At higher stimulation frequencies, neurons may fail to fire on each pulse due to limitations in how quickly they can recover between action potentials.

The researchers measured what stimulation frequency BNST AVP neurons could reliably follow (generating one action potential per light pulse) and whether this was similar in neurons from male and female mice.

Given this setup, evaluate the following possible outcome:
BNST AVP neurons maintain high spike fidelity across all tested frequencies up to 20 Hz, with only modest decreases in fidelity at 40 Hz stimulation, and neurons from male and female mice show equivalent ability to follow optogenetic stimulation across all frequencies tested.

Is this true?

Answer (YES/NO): NO